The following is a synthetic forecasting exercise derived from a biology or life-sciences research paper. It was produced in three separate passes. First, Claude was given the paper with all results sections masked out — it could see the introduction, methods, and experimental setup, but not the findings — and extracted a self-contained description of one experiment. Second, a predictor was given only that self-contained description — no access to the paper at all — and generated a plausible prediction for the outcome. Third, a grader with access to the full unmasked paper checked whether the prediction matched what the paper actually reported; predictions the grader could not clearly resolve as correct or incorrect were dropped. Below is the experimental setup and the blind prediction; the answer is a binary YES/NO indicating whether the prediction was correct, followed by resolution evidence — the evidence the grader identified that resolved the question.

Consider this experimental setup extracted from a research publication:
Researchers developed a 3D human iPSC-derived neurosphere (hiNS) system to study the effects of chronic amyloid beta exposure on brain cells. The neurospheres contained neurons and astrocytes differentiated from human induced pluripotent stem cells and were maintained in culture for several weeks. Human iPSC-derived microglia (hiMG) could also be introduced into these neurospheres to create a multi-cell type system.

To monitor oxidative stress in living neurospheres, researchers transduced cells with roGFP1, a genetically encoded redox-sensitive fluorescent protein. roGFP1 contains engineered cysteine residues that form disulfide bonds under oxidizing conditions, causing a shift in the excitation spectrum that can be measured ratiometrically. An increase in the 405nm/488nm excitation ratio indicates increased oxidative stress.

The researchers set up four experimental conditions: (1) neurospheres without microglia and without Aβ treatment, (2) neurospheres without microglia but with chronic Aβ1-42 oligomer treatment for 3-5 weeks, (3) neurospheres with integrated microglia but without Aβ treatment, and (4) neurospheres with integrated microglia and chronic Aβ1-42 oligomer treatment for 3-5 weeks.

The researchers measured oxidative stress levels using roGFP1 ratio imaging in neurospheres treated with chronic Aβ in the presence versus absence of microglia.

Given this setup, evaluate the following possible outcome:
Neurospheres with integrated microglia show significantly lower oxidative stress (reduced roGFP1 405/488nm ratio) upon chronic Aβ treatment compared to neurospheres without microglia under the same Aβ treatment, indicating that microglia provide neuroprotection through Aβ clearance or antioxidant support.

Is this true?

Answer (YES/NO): YES